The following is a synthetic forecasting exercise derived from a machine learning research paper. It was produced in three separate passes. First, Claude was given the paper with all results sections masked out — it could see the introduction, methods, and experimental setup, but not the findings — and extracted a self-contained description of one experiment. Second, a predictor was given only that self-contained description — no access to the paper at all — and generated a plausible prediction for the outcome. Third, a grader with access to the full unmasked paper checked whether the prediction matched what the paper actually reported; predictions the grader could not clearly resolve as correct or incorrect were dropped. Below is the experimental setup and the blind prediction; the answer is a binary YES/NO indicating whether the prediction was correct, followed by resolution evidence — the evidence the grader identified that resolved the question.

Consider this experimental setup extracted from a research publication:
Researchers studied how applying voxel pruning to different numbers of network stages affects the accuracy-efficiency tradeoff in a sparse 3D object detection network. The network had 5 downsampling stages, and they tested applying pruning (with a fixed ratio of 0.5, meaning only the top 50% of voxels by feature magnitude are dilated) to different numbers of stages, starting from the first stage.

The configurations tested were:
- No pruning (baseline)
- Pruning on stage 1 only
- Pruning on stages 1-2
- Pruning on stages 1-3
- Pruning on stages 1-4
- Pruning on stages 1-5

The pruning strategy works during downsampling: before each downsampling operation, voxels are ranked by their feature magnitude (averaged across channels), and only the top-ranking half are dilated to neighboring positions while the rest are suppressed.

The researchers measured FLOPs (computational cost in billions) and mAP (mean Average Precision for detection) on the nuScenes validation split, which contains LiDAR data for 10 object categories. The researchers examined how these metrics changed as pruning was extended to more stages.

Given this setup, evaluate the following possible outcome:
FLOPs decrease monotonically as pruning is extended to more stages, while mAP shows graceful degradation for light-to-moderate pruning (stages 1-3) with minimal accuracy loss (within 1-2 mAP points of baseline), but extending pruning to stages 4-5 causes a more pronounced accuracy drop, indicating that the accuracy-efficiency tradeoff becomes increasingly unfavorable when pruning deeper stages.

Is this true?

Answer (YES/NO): YES